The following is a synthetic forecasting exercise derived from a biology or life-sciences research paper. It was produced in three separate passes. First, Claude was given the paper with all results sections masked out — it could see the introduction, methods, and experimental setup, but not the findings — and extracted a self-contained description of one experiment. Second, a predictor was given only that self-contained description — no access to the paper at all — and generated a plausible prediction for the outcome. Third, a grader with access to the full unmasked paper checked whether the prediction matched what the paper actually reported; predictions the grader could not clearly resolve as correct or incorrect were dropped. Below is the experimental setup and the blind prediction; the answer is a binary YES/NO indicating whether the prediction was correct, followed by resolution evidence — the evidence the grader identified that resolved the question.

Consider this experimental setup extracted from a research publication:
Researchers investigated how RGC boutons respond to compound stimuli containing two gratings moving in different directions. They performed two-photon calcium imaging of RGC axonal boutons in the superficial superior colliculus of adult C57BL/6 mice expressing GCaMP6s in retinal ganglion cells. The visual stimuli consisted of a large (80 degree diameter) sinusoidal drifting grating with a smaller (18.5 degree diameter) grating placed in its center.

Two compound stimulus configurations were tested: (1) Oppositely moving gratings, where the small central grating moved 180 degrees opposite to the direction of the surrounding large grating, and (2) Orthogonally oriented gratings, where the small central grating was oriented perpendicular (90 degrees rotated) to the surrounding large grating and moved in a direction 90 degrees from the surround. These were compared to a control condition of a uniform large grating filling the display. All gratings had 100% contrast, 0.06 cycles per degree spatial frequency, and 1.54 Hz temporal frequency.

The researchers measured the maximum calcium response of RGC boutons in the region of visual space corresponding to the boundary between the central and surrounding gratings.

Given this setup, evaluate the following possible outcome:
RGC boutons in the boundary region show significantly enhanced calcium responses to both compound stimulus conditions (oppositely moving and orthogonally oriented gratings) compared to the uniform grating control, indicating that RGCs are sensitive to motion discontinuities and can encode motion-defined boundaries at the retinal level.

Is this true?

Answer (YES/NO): YES